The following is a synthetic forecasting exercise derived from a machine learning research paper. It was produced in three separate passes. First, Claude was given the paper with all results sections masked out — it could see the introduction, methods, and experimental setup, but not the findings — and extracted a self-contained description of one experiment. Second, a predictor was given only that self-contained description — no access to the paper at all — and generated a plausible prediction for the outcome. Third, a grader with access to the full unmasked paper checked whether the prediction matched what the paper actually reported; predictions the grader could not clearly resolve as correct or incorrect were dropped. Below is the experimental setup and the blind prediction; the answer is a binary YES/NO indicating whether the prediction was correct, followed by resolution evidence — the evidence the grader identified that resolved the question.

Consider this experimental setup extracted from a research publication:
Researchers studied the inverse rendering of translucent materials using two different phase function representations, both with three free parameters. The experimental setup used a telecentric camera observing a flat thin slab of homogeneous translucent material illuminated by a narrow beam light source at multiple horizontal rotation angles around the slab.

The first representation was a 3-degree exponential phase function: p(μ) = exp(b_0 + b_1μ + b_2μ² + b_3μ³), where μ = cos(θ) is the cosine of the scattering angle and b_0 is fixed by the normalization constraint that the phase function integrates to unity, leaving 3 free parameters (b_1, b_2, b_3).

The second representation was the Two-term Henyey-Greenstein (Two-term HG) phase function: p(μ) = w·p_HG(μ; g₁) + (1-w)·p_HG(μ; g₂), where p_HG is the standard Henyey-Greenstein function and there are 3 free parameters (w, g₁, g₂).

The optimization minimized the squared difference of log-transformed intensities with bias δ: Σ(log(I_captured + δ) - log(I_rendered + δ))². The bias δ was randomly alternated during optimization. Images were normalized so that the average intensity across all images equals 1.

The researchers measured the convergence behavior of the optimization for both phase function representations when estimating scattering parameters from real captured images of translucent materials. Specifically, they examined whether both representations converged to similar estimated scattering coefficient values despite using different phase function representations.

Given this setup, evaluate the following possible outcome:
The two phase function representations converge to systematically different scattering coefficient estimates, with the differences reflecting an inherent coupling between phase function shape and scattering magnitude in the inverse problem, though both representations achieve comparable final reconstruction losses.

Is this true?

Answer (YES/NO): NO